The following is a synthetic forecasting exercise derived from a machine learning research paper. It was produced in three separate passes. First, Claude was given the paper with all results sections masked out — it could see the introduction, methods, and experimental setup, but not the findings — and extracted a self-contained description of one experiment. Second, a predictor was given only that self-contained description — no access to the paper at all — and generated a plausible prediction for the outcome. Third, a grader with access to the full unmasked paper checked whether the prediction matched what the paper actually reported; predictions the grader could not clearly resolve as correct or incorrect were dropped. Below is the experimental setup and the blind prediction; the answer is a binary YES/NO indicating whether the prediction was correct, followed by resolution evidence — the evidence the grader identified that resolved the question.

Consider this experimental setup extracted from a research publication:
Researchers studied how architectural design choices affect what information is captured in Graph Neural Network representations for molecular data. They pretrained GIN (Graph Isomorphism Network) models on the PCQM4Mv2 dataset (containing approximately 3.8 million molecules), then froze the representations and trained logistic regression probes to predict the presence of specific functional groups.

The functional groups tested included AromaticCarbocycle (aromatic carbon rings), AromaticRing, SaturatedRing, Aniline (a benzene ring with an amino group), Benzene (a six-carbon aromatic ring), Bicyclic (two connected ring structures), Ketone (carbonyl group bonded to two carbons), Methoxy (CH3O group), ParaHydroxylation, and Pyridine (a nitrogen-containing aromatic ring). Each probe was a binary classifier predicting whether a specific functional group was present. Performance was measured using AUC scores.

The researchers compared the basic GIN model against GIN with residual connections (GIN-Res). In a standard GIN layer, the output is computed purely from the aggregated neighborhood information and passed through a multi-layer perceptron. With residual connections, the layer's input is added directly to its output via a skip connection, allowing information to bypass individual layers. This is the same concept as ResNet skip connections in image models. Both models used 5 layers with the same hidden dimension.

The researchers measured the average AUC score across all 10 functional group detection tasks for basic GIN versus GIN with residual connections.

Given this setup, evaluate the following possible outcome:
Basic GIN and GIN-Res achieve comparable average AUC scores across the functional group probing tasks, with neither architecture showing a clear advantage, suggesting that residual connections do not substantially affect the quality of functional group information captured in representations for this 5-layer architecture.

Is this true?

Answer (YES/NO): NO